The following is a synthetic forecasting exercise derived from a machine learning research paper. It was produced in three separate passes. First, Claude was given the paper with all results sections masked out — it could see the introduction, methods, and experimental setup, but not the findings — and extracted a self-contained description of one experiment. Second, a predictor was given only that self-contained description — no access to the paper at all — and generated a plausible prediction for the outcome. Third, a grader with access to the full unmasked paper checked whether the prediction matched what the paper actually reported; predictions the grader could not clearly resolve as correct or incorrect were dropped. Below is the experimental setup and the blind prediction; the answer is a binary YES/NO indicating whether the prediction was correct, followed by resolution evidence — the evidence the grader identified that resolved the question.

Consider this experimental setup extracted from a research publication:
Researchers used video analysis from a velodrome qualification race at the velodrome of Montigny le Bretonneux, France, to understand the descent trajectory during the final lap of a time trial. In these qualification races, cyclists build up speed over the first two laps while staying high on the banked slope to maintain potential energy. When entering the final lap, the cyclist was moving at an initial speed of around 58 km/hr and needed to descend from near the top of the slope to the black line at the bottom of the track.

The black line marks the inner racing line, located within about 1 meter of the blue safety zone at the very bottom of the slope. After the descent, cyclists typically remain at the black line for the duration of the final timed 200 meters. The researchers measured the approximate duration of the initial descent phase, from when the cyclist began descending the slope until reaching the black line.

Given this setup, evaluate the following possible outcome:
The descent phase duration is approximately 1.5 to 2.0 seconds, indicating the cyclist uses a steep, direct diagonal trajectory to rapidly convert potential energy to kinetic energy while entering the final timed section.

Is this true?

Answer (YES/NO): NO